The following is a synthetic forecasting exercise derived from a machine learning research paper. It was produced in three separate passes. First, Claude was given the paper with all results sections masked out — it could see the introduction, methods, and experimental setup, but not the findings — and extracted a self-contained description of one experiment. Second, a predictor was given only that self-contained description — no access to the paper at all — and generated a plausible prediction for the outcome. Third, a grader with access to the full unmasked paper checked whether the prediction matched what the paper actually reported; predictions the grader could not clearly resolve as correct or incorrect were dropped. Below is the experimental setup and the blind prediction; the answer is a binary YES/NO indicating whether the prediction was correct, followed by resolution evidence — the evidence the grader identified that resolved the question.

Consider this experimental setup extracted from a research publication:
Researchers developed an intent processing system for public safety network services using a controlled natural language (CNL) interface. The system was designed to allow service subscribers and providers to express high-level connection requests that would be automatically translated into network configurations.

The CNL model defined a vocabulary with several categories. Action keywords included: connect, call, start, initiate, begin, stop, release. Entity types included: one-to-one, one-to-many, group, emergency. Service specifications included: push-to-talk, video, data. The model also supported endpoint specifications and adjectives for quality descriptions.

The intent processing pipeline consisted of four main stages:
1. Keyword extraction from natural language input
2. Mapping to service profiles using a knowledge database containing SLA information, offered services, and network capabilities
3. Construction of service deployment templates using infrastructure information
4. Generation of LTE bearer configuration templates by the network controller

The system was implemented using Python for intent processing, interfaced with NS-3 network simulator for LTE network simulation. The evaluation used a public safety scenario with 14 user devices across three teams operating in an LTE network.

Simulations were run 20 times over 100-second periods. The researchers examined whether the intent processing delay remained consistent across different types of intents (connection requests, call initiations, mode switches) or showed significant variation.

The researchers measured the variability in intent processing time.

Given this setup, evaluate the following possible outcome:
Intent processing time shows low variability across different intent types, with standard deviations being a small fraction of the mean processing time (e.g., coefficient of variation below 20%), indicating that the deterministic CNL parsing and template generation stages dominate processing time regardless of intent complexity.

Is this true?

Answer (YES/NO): NO